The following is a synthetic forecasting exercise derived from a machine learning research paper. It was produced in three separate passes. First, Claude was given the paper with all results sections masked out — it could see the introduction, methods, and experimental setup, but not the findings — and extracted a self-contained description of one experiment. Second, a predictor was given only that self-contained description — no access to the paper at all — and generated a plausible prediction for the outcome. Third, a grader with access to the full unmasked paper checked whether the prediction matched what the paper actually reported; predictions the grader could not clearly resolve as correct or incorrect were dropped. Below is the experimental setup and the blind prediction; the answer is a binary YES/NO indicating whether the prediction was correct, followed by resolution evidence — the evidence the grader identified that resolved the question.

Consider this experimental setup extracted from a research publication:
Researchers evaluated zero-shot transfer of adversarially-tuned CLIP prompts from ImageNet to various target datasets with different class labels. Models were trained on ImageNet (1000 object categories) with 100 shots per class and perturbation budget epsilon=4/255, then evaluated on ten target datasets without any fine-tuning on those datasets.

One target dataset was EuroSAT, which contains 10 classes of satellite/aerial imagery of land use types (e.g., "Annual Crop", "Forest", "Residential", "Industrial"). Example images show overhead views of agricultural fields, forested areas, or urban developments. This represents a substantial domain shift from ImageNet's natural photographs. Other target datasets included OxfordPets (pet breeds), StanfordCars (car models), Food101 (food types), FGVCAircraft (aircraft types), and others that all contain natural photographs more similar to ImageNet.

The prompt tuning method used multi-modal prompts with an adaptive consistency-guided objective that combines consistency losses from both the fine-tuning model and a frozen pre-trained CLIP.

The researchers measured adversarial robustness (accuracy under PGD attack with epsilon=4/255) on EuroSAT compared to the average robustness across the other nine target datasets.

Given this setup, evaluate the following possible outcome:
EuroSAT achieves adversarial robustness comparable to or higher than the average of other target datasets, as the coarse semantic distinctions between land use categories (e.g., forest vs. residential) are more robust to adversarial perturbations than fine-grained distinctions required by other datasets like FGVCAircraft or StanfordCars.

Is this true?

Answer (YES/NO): NO